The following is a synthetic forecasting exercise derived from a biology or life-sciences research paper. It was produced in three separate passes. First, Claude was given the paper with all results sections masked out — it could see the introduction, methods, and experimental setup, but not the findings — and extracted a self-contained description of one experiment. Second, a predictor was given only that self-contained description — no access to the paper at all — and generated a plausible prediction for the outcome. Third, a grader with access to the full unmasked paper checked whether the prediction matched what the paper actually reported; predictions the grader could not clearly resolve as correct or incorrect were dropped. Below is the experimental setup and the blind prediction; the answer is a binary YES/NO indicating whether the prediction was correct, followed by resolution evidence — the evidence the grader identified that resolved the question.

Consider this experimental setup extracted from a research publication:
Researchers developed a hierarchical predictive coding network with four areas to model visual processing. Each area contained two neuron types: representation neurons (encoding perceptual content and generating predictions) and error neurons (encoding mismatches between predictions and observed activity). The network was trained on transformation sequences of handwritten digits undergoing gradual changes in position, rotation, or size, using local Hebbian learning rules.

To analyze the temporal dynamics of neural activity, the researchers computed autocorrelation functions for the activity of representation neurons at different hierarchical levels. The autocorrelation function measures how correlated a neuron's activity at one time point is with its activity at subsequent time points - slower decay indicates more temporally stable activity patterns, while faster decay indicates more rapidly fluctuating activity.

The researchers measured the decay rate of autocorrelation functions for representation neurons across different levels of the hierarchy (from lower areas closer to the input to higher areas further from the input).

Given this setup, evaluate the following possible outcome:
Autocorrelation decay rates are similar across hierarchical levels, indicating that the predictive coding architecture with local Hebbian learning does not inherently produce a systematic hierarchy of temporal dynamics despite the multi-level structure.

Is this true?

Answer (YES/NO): NO